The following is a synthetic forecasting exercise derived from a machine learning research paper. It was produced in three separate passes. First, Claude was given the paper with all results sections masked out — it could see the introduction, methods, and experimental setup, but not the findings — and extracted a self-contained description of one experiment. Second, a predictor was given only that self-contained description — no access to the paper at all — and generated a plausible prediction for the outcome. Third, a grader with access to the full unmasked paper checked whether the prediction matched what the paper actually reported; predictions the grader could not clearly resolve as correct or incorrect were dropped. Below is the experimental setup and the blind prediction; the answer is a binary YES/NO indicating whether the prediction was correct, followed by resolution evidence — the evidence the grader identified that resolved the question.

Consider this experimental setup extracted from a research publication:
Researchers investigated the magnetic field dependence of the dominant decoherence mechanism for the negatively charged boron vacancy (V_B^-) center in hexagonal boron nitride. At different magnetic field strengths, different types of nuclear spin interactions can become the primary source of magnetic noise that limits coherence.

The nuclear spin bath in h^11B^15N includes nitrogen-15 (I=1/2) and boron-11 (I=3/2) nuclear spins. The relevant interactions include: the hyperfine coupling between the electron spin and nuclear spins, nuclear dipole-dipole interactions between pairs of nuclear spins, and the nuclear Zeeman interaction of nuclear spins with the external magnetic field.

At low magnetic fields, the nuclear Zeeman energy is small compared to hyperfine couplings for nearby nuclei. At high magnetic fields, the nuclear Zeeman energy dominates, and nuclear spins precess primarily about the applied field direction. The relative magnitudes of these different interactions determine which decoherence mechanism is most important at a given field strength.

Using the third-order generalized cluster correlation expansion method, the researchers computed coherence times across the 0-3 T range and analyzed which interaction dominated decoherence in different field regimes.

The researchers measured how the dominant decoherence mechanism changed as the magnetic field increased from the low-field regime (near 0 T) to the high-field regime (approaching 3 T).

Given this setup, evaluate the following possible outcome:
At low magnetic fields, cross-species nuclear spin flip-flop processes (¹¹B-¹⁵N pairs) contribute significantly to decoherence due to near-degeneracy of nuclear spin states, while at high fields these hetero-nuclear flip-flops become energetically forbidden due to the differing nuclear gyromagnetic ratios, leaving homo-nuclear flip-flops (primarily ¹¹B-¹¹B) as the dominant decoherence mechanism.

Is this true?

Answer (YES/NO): NO